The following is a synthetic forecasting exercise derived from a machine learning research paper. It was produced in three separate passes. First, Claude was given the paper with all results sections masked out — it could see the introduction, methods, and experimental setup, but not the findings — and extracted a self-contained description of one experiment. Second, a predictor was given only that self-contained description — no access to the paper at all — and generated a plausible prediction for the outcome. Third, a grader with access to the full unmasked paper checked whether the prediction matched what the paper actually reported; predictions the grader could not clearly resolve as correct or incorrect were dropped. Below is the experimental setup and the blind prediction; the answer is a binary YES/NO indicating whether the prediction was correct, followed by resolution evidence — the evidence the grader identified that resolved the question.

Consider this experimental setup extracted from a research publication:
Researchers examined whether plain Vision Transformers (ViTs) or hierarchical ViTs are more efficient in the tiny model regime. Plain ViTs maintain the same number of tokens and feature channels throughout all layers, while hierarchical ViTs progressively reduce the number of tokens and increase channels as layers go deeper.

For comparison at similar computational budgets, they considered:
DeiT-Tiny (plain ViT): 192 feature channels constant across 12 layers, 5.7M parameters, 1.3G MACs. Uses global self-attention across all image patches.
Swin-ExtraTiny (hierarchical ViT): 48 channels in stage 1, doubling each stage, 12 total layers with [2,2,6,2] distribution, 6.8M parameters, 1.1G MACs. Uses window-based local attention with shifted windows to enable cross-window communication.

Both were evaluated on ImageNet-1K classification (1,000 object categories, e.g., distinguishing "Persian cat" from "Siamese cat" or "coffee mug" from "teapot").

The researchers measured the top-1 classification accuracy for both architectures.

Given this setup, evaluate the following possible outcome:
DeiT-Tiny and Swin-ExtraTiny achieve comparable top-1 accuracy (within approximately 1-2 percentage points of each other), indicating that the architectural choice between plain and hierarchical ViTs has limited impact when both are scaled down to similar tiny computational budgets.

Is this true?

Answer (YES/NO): NO